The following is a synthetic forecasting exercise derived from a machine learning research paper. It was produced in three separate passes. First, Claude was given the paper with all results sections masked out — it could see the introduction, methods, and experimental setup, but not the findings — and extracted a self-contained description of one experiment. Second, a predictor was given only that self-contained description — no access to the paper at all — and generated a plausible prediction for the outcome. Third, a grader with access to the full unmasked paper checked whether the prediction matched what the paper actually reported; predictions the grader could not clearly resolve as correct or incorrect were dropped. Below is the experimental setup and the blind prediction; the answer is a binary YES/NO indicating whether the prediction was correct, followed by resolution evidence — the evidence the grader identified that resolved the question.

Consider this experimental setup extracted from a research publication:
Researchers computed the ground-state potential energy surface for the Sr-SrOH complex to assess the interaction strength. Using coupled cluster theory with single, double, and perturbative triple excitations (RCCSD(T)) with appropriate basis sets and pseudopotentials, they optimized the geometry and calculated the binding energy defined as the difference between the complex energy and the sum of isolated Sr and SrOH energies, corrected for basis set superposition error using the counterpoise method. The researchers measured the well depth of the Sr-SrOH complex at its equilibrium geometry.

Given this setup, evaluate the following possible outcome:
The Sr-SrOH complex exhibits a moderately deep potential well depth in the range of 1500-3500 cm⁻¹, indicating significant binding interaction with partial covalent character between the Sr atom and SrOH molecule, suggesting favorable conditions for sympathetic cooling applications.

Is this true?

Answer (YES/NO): NO